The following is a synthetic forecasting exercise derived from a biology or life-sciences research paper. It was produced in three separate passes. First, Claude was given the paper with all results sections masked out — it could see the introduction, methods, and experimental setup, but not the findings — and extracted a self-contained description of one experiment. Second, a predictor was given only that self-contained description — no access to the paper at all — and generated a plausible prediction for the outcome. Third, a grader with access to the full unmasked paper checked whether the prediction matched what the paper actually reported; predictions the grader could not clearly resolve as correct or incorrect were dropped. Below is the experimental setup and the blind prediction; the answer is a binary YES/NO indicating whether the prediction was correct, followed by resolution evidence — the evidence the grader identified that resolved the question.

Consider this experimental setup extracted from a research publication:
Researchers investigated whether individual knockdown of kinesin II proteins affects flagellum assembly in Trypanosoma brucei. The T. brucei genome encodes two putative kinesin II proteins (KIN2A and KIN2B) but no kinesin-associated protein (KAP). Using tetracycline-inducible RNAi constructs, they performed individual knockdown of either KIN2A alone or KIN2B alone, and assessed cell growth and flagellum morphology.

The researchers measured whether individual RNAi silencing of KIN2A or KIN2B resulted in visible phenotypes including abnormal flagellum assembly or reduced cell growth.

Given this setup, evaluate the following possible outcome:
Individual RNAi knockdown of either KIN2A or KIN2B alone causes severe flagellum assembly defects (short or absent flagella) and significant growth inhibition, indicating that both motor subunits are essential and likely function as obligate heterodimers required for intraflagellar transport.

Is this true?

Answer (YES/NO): NO